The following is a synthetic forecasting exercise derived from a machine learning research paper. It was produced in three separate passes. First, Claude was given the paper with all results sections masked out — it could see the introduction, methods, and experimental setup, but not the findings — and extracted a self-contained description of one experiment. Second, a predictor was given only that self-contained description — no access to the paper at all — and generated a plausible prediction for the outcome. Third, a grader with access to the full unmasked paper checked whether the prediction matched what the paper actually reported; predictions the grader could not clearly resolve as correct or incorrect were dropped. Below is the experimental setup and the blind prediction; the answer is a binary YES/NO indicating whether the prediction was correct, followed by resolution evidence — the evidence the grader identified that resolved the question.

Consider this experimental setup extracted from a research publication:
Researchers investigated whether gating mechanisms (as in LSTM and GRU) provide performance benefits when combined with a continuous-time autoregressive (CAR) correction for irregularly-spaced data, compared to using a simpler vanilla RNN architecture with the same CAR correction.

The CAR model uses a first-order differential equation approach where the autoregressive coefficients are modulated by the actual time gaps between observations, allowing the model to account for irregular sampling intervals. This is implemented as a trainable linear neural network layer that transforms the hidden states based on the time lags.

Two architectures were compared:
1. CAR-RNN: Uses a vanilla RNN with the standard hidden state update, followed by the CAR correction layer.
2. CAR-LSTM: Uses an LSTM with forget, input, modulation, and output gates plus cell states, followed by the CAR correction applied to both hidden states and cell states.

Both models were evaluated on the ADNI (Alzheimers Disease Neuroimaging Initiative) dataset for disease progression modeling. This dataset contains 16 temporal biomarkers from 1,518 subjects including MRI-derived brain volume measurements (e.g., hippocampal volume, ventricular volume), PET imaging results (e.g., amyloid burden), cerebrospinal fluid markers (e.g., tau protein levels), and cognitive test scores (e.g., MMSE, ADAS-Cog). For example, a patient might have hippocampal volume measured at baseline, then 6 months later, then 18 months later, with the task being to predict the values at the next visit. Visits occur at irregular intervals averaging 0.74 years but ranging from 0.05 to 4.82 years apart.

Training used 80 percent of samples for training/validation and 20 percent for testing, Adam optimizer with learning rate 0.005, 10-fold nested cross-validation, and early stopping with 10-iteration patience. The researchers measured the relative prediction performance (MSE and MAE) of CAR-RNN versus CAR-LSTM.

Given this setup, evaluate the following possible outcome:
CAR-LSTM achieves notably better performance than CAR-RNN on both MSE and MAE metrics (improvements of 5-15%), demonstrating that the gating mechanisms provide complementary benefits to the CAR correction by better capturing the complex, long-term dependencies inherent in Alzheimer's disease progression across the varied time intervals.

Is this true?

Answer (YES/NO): NO